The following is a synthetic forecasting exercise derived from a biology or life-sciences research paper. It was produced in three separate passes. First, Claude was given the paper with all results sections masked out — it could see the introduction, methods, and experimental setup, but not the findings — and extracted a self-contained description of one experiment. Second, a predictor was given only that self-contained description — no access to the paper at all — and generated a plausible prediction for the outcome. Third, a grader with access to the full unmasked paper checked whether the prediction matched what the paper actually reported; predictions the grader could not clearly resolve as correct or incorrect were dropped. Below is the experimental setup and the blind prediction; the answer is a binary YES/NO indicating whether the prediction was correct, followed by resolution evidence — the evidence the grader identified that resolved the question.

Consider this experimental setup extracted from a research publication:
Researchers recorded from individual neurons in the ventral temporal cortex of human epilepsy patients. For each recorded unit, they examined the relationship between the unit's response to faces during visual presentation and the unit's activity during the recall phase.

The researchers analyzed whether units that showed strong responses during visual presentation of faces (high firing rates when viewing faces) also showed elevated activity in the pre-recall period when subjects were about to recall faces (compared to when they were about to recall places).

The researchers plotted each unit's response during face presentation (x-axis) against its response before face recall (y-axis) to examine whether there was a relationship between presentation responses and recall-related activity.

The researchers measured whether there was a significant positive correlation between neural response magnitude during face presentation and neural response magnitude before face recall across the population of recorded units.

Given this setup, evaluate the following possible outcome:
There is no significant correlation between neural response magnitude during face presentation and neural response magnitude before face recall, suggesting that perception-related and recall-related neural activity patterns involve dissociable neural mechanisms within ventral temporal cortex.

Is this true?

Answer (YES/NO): NO